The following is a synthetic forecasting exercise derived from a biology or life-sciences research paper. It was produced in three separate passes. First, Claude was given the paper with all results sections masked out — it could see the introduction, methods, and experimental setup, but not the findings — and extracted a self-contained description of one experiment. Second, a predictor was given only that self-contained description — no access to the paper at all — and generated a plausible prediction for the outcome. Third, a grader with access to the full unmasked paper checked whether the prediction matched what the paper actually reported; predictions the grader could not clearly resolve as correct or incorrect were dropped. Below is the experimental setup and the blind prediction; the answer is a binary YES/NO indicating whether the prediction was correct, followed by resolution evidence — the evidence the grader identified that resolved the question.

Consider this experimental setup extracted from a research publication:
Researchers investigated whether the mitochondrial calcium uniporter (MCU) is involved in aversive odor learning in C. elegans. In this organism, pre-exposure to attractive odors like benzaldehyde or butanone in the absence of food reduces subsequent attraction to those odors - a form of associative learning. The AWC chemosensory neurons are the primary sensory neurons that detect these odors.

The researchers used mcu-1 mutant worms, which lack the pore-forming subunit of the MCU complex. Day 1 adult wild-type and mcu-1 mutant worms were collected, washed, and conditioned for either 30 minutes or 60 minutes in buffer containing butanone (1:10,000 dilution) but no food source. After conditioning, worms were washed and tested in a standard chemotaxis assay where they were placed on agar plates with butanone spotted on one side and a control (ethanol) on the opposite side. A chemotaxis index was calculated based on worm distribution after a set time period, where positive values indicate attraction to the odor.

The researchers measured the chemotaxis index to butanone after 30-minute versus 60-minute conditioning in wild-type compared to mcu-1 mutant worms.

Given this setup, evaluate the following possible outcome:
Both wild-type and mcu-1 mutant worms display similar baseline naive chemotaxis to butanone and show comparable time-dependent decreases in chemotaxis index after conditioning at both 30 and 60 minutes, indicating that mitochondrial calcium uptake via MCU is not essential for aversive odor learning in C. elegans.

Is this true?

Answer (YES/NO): NO